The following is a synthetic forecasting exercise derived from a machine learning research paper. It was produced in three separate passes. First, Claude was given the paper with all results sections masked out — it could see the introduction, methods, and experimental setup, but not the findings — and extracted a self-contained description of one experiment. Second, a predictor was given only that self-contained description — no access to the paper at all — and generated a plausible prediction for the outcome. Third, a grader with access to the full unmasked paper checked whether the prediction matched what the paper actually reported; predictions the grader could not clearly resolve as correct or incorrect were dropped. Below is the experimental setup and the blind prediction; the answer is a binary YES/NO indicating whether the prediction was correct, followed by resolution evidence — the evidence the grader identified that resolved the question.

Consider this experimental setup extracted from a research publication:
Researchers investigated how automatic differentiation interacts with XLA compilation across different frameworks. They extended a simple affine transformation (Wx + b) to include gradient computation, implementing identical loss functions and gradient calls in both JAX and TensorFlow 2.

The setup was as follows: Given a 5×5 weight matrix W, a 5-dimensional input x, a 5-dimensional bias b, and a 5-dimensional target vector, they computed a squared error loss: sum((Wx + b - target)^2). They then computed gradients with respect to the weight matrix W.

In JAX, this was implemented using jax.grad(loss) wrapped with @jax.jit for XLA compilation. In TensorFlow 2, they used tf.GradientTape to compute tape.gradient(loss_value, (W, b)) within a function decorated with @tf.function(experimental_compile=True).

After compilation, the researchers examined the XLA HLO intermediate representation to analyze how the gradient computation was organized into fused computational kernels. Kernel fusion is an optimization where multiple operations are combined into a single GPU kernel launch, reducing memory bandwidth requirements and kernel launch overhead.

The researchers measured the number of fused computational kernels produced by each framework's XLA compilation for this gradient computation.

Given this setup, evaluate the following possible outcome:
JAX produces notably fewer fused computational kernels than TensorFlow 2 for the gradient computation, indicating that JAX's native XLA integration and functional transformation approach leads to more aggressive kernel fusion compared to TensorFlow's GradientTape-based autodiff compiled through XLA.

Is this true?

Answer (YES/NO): YES